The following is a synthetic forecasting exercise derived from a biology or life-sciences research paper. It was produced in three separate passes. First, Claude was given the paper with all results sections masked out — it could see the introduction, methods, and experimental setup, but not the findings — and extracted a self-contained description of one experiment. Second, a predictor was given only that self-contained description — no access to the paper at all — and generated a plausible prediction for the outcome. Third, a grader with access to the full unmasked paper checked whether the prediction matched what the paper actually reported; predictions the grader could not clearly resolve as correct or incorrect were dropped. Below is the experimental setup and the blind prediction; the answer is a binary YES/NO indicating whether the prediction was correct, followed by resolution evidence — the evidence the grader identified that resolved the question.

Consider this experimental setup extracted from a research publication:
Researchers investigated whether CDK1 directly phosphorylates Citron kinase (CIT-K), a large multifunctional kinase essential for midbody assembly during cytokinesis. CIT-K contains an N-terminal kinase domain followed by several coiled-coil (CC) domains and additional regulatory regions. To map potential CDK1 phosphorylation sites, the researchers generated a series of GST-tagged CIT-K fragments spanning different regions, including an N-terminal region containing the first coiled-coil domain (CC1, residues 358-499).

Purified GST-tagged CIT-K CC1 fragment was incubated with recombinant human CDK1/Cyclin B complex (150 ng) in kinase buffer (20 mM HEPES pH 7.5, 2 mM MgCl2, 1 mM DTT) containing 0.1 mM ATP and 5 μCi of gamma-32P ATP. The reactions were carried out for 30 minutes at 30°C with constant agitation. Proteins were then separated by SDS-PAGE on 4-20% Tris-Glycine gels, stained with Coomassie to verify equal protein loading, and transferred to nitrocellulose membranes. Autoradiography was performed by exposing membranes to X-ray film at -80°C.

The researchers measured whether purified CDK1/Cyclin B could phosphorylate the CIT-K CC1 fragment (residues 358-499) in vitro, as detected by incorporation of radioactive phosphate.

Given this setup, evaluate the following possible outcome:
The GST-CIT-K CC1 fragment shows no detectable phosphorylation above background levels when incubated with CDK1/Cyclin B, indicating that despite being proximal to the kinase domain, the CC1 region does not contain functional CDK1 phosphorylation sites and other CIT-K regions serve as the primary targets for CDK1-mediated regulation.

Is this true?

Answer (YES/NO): NO